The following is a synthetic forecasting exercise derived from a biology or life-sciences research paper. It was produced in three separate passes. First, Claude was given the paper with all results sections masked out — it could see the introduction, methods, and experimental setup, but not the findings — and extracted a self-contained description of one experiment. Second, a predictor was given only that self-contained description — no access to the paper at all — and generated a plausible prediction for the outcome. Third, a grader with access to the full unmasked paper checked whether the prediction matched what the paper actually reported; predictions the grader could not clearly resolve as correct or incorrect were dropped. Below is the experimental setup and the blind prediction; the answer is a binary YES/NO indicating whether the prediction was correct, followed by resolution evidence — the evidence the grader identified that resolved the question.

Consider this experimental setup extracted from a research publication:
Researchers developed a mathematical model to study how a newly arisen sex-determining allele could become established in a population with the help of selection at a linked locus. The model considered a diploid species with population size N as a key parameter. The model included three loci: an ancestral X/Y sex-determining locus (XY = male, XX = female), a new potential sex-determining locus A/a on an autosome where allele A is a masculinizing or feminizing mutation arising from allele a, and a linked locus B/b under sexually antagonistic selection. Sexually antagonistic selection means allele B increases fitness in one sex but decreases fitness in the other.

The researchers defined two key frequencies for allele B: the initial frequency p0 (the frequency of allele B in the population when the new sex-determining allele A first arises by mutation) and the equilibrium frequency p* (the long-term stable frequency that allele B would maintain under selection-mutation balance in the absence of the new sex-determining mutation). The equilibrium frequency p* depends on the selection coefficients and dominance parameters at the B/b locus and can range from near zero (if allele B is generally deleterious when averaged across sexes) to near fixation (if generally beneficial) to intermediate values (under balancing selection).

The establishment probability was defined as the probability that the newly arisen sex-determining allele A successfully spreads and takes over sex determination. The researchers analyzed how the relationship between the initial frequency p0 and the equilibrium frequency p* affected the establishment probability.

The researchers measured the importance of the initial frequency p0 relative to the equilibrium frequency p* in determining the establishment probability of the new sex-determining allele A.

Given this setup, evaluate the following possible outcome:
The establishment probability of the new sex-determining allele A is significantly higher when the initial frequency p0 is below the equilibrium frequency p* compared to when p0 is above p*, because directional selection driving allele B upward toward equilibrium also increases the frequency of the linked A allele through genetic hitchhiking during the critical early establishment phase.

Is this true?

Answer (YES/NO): NO